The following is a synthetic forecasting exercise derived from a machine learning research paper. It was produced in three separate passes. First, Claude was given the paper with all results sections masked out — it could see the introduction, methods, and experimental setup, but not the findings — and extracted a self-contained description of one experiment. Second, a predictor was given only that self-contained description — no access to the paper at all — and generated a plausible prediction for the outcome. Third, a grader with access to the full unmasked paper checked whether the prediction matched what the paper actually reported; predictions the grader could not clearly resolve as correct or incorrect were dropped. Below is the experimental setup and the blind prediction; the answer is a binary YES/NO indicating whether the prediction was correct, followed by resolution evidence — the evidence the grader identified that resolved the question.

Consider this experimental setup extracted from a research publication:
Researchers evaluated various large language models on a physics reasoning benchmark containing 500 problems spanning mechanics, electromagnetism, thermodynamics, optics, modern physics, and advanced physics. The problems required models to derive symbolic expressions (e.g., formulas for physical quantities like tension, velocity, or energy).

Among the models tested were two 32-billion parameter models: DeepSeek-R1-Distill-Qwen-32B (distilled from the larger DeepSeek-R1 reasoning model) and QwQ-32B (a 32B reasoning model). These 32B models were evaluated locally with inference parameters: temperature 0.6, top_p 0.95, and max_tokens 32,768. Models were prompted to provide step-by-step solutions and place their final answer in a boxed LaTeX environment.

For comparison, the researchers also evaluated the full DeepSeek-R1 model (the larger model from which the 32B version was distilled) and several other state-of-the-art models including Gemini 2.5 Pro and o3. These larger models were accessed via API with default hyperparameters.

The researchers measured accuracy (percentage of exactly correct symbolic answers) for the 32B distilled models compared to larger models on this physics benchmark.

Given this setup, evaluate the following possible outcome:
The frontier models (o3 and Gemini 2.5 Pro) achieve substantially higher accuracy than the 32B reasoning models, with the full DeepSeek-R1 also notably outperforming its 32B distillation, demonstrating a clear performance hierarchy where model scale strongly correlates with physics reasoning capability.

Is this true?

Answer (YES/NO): YES